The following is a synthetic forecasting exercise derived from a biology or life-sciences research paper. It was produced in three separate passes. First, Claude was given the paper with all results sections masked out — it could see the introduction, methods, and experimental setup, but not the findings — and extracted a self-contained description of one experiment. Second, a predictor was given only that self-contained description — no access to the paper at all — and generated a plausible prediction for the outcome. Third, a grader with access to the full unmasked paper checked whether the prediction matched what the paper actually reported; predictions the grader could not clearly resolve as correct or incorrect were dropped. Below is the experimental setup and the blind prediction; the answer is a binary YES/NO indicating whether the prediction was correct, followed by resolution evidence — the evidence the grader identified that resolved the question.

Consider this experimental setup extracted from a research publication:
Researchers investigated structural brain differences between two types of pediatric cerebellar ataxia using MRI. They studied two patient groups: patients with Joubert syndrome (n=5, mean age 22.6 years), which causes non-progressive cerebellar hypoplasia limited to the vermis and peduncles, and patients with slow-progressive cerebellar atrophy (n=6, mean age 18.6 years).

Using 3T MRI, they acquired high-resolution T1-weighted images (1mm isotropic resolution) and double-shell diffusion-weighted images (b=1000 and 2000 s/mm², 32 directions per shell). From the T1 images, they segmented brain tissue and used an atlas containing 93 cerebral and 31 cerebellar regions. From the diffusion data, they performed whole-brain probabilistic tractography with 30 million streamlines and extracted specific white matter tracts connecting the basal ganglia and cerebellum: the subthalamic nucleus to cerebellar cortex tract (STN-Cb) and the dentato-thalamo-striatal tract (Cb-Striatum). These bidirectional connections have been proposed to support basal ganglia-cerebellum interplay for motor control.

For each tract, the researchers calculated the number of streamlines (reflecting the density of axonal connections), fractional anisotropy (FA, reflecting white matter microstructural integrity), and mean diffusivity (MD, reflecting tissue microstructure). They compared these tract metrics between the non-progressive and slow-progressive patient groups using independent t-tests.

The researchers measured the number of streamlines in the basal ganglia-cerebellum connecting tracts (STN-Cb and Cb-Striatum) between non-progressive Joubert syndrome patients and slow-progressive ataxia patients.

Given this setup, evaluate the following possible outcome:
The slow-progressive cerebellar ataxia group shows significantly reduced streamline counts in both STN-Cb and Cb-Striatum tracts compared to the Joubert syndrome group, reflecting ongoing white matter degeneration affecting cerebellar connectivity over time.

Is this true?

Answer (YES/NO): NO